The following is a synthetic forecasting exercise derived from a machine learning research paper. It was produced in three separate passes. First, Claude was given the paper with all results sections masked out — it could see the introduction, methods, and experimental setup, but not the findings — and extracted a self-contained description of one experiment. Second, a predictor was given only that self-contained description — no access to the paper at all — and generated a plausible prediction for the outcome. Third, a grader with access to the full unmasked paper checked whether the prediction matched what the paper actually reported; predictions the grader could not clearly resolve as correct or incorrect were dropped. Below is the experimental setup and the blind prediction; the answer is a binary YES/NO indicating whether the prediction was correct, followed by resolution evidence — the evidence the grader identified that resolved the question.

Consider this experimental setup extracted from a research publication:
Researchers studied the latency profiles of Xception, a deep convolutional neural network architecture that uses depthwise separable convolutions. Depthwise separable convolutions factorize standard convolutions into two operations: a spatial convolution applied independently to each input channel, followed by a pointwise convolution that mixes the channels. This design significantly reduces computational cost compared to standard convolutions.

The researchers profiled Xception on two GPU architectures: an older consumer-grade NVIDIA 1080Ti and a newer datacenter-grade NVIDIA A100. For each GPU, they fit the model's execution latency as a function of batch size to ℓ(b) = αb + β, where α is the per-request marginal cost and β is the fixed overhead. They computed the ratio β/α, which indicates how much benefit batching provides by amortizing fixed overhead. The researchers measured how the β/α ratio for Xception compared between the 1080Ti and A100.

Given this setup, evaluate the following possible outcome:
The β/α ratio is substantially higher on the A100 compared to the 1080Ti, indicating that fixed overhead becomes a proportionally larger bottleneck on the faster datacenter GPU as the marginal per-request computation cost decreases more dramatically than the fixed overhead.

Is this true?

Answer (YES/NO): YES